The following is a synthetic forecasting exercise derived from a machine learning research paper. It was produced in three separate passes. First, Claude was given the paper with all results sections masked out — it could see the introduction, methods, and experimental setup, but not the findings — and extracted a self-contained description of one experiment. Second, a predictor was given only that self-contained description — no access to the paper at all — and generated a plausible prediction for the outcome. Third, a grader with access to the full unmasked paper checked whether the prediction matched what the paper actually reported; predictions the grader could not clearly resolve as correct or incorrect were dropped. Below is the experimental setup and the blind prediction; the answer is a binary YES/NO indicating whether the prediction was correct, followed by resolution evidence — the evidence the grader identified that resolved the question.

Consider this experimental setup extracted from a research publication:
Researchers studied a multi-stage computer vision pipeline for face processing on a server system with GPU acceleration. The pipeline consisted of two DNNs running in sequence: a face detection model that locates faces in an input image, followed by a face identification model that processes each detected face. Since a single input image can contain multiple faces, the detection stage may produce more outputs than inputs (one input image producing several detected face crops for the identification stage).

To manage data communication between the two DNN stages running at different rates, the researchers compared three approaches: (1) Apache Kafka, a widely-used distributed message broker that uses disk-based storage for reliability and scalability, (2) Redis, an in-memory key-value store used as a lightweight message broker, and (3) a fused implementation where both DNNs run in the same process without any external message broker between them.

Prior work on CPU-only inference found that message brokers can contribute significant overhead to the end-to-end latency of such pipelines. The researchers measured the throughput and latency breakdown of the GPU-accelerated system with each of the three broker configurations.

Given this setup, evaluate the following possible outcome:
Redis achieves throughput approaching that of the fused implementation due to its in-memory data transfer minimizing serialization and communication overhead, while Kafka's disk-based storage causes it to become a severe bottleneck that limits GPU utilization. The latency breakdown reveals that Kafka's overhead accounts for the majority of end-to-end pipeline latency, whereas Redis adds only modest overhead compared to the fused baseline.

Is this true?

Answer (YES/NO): NO